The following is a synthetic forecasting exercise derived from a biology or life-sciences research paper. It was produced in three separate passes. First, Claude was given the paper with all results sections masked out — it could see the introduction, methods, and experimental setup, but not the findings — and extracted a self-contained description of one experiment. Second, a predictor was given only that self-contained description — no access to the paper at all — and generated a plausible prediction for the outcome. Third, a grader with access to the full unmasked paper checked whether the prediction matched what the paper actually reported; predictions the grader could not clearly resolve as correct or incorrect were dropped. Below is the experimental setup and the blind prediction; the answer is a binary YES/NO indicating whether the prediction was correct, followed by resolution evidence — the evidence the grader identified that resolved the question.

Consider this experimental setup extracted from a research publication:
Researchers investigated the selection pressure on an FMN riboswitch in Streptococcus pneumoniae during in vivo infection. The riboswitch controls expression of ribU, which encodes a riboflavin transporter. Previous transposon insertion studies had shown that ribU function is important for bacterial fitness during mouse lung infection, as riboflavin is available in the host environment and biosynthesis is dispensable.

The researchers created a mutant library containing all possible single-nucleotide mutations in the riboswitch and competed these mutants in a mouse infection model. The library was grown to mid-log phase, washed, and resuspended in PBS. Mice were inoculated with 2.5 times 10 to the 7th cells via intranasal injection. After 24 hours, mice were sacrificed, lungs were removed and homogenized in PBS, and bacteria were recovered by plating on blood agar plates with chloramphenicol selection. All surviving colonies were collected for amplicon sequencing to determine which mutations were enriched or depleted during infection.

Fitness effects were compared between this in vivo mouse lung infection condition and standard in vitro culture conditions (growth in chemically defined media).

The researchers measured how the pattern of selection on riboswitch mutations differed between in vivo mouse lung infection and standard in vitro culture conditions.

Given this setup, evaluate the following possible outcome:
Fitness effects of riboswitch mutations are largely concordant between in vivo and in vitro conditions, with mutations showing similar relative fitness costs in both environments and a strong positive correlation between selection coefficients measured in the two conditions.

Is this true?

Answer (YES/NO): NO